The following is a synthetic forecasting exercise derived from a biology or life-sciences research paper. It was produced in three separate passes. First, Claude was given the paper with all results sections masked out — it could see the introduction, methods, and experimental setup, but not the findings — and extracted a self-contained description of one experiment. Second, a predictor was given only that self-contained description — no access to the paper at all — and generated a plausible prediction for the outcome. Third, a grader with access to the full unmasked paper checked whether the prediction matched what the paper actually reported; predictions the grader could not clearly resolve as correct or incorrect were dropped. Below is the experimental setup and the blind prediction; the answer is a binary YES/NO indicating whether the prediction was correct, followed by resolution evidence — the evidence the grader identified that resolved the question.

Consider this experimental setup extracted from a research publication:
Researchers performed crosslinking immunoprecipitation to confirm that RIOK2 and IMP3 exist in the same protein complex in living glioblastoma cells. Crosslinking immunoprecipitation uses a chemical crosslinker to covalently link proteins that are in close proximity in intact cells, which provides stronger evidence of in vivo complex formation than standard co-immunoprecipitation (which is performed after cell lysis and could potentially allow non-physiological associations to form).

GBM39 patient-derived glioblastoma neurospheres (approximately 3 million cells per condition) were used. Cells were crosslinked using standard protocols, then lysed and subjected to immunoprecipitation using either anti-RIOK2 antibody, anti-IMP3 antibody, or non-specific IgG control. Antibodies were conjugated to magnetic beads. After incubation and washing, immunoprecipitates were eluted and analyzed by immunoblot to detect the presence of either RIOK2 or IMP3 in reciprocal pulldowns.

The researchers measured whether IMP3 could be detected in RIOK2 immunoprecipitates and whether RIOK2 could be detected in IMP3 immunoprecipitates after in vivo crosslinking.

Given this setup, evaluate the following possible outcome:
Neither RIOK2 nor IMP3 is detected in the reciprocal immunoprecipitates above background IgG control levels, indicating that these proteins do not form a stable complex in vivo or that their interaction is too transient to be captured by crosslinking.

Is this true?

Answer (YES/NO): NO